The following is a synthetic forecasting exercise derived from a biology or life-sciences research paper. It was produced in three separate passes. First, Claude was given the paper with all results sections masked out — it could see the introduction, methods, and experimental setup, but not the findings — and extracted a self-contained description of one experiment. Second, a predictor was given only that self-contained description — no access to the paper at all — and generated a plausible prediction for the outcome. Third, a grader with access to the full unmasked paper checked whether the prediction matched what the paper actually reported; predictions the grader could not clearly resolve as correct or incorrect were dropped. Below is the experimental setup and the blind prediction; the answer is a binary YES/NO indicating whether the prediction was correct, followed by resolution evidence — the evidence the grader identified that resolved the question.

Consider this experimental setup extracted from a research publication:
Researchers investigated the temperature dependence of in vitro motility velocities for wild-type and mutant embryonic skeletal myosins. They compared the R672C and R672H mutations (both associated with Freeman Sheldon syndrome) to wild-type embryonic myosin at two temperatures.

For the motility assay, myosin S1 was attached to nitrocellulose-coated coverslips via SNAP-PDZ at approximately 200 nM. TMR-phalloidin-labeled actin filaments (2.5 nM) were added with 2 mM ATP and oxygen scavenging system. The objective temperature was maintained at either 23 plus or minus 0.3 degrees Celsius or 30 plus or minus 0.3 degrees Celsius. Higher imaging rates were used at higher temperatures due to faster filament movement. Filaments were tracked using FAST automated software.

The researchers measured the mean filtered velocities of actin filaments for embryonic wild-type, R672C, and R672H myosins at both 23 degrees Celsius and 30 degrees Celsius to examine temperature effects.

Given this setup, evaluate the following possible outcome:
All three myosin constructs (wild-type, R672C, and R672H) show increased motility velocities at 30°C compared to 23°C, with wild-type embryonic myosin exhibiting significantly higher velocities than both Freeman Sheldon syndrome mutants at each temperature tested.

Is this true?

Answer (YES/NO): YES